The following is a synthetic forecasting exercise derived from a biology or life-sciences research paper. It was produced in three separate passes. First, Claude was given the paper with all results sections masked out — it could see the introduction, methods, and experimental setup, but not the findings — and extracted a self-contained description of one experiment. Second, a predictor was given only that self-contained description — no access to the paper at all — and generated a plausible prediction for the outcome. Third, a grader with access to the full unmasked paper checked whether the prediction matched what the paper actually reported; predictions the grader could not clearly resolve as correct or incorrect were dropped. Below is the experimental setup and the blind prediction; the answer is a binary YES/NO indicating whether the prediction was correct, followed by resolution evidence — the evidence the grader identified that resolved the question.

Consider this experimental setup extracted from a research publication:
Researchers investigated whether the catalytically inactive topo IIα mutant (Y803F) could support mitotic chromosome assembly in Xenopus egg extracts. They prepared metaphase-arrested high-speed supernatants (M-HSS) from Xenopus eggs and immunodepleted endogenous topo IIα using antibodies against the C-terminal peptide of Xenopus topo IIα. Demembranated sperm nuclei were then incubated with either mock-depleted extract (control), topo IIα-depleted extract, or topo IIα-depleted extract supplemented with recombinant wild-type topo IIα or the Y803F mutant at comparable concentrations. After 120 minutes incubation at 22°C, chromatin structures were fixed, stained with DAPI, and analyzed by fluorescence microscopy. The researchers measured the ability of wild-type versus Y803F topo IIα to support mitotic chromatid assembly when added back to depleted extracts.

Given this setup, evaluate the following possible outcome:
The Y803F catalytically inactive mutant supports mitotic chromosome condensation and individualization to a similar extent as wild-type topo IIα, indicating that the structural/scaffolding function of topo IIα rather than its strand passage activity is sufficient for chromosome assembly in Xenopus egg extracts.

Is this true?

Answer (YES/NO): NO